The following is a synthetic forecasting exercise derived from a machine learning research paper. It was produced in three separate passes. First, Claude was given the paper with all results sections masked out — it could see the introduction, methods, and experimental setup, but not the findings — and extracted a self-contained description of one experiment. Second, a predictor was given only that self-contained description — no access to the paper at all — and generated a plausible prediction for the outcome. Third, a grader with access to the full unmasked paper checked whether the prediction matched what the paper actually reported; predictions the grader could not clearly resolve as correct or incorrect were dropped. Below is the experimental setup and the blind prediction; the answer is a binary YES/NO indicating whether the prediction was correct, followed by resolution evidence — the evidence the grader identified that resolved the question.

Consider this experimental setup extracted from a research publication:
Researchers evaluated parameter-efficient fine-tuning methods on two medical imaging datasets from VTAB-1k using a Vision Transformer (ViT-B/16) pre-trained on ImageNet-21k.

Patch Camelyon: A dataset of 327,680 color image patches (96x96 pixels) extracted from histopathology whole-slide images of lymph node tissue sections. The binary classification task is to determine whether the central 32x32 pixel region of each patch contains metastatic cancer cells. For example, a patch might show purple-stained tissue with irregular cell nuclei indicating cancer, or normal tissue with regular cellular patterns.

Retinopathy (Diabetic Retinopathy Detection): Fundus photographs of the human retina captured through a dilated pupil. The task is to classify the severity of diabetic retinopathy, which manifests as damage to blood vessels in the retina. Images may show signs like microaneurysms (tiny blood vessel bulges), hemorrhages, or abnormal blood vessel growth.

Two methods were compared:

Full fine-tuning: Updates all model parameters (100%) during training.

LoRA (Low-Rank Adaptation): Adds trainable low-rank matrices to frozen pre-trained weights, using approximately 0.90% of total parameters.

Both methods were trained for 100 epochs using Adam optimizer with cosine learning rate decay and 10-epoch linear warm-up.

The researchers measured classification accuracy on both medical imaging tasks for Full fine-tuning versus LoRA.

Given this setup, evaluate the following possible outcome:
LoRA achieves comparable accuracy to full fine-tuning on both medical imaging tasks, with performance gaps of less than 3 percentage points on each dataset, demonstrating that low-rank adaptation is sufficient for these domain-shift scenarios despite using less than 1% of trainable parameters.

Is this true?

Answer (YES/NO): NO